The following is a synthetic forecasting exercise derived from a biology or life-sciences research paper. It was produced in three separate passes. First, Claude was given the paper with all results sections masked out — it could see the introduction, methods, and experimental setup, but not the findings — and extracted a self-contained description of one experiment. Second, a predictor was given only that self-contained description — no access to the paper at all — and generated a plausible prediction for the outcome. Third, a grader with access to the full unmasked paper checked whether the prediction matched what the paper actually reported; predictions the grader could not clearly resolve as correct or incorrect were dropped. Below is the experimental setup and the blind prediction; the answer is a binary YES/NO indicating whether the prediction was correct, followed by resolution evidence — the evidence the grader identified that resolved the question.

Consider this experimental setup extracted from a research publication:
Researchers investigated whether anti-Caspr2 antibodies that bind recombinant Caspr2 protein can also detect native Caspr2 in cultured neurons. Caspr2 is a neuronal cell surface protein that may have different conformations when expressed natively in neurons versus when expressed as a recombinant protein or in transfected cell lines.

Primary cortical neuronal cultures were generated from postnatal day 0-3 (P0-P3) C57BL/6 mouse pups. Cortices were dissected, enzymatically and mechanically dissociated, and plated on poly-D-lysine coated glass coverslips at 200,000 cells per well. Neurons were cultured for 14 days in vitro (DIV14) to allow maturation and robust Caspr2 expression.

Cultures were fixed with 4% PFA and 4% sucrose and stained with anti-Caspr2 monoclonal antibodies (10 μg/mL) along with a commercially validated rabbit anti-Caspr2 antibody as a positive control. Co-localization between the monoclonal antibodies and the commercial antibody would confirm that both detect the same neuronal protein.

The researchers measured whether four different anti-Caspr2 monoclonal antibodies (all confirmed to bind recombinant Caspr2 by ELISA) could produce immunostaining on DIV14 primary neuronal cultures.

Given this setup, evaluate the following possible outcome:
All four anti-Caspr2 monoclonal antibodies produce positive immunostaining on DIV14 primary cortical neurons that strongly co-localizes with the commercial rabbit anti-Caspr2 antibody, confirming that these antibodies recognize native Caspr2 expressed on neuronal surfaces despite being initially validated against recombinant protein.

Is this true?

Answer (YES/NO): YES